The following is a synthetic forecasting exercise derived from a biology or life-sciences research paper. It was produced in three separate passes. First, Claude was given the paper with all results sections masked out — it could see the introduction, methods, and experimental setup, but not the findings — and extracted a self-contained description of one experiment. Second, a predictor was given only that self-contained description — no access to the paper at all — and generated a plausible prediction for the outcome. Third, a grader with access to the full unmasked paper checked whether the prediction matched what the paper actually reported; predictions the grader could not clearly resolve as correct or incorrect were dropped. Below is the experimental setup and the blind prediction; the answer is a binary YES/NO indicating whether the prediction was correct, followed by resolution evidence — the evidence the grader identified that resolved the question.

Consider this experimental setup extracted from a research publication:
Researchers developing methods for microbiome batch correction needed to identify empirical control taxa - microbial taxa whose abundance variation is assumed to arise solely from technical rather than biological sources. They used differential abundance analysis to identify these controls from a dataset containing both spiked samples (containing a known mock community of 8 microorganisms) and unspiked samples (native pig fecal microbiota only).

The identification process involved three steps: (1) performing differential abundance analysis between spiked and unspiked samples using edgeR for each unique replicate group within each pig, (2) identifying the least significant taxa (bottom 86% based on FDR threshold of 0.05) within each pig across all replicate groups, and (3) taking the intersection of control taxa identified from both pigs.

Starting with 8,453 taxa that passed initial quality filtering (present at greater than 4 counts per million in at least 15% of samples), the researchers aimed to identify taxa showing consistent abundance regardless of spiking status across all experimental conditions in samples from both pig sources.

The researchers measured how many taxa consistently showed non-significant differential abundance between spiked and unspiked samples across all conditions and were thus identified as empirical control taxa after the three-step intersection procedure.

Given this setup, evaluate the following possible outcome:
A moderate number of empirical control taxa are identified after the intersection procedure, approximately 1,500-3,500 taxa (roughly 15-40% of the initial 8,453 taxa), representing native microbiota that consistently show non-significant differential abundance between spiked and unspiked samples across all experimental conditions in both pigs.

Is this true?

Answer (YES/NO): NO